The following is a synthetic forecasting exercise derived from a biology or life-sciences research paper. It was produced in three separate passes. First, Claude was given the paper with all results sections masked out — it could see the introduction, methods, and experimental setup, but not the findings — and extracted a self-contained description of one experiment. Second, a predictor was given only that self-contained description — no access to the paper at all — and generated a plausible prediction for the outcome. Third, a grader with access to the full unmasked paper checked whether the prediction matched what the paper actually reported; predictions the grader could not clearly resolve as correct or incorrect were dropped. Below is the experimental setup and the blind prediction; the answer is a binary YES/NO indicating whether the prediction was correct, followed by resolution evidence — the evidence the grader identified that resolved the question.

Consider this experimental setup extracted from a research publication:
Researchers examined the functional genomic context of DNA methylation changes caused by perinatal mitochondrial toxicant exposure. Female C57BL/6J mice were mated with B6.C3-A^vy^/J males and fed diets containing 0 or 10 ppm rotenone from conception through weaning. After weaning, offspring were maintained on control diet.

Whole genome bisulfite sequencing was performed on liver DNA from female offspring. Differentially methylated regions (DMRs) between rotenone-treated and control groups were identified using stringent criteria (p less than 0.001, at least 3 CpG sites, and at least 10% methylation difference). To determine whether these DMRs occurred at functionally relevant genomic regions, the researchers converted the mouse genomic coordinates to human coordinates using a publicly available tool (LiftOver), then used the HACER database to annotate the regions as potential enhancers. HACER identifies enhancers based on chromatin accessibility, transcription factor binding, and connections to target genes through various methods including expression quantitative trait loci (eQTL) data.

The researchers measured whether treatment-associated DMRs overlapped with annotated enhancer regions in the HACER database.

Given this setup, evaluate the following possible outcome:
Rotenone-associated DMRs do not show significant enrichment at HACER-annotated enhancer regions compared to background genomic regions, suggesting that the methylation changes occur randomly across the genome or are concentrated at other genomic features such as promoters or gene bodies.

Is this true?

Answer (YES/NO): NO